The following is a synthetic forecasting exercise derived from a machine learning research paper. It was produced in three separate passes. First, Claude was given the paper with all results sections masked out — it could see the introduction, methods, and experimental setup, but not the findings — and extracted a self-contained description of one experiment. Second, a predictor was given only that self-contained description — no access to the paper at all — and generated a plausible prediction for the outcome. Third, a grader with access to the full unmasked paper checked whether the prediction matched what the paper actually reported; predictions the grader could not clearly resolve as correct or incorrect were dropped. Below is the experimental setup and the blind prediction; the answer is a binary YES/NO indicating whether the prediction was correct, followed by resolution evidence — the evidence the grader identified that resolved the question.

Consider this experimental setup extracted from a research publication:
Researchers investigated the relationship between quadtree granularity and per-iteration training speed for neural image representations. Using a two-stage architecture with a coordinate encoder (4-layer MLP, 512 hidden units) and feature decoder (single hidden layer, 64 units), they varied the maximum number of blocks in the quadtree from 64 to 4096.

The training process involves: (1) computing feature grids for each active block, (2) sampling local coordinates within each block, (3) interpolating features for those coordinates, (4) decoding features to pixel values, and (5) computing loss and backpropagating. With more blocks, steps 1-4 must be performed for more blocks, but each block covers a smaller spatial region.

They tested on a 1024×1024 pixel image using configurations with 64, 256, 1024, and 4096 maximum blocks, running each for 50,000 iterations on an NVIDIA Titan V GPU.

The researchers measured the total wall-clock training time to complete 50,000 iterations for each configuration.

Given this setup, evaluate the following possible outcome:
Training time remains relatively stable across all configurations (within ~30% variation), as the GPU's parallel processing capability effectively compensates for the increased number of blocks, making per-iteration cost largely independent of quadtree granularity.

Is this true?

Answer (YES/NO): NO